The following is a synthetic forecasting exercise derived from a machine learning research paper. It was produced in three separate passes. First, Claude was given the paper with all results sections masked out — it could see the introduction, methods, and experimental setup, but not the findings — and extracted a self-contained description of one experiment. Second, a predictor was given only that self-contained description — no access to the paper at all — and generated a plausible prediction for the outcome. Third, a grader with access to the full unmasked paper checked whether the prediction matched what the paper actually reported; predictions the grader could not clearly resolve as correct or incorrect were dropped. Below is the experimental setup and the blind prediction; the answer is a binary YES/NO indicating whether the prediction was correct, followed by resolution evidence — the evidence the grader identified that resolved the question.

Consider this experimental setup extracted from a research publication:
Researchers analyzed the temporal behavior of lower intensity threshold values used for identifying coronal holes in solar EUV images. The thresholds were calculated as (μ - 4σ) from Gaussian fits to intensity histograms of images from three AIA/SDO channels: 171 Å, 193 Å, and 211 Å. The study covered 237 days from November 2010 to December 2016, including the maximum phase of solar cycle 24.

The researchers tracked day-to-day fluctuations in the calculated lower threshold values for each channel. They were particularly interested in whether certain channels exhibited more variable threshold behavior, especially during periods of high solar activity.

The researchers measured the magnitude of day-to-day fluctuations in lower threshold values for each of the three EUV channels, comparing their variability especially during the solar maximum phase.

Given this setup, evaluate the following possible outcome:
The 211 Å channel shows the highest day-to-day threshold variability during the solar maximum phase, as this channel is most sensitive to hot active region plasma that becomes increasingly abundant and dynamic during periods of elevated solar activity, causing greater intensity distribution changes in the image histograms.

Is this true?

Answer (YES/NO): YES